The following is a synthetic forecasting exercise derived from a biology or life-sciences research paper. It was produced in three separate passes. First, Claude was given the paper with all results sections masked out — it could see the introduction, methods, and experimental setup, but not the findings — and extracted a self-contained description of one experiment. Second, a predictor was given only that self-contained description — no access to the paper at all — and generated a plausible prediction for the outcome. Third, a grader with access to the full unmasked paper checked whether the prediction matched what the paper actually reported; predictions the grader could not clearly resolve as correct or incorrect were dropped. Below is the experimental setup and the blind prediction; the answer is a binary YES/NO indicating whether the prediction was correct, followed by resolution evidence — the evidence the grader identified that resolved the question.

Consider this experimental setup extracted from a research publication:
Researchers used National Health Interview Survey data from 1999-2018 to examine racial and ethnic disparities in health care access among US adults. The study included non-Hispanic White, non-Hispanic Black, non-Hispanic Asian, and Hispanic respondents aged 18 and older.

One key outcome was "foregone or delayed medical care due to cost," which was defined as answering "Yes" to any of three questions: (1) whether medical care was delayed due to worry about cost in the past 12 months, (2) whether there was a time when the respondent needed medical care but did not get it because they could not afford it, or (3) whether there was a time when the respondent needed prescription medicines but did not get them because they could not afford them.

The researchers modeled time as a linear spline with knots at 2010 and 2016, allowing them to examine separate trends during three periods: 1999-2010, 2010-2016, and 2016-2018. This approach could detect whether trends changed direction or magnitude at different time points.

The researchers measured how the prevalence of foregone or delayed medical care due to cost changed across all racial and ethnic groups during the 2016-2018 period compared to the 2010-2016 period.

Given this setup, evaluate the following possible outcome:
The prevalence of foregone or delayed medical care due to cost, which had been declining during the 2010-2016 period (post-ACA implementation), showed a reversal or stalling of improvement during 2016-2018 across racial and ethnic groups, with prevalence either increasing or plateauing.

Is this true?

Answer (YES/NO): YES